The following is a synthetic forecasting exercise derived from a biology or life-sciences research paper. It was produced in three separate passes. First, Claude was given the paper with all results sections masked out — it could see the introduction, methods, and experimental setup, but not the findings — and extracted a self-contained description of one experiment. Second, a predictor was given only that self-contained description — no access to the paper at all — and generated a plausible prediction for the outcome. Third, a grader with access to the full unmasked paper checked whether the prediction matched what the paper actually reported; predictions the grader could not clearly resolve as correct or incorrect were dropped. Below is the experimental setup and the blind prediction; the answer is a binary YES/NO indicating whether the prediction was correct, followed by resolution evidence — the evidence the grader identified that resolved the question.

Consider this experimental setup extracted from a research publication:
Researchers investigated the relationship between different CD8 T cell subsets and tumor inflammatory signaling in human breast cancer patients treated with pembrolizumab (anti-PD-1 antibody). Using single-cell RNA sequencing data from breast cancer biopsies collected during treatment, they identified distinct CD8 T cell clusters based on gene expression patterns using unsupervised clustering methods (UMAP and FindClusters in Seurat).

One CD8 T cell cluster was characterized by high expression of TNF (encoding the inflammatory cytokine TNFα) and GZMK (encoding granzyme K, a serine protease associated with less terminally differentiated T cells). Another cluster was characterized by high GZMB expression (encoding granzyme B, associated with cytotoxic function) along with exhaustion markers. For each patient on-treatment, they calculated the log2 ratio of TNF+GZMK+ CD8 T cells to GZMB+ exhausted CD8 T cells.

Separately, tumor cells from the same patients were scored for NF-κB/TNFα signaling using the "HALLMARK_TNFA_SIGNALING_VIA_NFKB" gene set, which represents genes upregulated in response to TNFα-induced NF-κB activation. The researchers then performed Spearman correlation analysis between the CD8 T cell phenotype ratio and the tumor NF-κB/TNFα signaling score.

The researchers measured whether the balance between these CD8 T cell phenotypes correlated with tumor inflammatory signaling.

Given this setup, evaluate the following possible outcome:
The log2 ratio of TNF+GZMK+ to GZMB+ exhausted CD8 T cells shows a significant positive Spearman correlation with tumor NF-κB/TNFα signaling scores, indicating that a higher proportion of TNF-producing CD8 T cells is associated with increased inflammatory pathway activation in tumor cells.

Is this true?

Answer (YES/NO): YES